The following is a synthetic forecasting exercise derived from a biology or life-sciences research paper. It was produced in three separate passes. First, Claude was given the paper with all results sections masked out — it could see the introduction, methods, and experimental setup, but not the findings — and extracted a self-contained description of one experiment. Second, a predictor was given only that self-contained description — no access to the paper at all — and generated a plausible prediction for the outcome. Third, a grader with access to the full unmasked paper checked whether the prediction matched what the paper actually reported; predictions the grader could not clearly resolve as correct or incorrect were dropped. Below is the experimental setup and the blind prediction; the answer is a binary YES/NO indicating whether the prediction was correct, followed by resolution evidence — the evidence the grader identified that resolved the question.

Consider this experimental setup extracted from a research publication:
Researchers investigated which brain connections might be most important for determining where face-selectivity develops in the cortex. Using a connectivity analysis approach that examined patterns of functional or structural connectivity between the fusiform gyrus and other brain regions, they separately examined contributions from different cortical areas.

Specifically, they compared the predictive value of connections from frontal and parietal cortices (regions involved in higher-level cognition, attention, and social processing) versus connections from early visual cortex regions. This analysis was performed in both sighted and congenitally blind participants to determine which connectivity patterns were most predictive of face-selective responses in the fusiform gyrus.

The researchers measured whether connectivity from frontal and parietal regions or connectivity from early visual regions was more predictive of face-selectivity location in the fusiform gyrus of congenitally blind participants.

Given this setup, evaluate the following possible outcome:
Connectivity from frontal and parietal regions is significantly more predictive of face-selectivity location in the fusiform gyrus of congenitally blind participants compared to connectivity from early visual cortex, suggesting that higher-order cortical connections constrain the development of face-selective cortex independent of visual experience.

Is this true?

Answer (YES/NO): YES